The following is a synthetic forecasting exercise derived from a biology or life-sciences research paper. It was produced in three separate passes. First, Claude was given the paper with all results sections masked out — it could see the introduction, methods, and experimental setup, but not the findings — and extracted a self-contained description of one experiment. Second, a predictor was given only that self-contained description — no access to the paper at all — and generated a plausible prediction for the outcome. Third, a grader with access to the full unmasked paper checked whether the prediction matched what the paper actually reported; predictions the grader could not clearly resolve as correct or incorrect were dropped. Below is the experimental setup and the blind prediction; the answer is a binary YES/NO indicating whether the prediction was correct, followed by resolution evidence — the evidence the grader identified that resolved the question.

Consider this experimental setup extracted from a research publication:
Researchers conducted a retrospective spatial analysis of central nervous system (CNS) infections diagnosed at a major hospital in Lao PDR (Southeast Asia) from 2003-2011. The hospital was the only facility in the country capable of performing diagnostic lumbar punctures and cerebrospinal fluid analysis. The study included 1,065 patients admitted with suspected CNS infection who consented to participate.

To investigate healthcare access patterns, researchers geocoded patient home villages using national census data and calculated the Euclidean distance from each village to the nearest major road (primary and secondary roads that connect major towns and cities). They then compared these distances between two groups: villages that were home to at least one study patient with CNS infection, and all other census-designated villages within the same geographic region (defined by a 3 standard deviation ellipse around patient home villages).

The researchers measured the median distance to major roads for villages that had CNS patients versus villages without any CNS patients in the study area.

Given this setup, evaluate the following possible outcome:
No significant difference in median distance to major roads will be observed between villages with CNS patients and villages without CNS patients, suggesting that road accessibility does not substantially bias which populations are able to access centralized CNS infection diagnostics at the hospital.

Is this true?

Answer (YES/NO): NO